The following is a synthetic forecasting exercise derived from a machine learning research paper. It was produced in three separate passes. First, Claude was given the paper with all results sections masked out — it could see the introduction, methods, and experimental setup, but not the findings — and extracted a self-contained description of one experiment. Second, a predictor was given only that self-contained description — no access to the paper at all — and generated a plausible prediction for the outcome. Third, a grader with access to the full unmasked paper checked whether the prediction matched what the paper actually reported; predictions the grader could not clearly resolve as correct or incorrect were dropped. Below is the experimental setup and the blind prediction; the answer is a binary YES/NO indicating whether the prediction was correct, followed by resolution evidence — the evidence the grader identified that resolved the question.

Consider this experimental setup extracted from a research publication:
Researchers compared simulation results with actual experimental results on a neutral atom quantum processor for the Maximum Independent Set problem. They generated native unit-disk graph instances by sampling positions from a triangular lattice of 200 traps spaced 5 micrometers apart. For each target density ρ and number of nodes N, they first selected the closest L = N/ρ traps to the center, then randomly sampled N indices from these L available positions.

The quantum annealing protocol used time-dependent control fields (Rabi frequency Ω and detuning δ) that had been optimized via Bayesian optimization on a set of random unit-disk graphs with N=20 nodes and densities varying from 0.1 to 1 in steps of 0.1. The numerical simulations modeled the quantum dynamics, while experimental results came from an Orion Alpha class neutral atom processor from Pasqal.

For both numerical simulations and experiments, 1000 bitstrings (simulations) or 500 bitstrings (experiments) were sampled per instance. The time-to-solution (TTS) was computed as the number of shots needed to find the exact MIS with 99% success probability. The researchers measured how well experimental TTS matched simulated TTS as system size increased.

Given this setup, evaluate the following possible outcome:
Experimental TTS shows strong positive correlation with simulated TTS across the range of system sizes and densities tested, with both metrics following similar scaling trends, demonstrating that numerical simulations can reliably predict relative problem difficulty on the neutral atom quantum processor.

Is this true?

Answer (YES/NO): NO